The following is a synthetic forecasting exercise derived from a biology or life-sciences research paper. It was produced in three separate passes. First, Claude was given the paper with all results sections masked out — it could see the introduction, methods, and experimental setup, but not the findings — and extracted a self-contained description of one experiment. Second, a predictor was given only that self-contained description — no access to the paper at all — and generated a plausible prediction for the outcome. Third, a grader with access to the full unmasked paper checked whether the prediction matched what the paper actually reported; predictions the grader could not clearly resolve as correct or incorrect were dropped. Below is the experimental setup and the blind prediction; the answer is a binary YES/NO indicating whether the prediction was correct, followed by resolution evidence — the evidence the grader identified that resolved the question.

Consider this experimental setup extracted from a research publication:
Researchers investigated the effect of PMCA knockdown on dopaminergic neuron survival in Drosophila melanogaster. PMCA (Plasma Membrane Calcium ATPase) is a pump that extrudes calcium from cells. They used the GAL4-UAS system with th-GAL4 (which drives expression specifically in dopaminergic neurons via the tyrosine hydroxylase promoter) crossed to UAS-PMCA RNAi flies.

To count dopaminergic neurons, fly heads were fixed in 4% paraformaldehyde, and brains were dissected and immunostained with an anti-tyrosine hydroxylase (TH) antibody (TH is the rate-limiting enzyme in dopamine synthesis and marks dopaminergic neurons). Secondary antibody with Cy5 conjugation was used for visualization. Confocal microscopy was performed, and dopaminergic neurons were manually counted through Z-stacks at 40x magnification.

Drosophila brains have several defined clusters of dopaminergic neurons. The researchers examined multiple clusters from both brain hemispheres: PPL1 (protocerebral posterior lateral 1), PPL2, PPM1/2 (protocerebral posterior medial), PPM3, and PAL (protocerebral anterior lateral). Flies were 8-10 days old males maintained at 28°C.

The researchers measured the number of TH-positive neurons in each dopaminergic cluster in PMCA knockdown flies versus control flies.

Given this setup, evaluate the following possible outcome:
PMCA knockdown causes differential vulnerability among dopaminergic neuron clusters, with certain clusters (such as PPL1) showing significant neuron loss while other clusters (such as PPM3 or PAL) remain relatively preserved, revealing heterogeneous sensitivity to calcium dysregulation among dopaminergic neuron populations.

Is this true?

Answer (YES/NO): NO